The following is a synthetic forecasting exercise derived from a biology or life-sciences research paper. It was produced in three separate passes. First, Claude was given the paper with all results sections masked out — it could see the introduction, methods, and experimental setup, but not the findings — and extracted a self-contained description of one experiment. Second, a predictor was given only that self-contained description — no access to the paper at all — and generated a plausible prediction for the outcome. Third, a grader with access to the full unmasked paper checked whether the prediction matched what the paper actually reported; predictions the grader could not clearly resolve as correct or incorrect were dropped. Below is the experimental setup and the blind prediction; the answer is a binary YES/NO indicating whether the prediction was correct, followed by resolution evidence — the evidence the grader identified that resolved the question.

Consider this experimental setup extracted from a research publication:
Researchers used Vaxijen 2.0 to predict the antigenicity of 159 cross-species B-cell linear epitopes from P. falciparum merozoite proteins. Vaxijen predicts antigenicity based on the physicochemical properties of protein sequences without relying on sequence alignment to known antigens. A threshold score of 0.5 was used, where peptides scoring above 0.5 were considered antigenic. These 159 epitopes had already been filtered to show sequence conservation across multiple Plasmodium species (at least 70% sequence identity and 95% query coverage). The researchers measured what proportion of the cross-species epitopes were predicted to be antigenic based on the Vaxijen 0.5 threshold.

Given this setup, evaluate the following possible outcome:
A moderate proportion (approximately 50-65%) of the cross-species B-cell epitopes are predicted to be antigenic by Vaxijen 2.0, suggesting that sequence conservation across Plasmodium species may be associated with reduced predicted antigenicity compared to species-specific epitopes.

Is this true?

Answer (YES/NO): NO